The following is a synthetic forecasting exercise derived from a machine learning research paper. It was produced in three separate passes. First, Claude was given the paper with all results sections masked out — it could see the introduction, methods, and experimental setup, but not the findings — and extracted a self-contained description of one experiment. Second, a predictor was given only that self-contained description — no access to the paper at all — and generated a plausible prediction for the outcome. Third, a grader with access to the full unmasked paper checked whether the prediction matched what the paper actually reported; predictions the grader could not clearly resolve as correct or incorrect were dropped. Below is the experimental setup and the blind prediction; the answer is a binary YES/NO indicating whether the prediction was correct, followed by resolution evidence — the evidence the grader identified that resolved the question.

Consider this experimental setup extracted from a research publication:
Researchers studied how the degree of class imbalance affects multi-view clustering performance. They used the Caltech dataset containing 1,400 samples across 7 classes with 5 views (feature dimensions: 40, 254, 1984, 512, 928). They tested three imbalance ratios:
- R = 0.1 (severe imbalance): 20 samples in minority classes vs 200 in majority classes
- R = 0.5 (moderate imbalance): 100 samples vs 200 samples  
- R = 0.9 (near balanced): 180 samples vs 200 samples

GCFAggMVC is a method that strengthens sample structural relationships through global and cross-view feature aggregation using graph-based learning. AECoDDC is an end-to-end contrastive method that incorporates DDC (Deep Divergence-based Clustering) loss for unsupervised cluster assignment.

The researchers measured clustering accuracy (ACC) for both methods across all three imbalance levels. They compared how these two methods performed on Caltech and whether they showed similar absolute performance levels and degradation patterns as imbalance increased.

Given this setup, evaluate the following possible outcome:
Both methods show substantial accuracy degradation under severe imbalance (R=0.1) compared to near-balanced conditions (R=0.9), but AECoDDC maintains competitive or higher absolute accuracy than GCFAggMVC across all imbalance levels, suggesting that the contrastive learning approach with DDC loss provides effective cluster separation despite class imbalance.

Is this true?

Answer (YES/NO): NO